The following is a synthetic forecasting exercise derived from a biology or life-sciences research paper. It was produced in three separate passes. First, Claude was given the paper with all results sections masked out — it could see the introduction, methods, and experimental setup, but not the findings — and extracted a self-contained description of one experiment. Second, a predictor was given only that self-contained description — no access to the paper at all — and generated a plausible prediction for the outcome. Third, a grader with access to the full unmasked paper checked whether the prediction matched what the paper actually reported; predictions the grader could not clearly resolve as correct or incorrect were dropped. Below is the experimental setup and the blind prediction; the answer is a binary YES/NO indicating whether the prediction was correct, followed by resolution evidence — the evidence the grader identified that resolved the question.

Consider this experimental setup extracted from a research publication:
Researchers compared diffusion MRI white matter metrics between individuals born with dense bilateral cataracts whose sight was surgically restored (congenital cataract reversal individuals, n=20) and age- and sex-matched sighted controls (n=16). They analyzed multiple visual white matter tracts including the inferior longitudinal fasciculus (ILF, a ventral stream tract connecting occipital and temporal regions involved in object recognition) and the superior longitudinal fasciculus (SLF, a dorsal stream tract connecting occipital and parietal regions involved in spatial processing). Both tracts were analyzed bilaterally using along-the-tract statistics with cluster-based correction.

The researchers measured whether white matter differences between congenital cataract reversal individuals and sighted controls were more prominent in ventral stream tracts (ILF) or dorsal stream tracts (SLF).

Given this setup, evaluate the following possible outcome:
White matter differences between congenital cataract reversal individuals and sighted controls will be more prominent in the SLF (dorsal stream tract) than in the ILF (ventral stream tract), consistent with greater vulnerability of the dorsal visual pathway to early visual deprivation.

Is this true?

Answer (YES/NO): NO